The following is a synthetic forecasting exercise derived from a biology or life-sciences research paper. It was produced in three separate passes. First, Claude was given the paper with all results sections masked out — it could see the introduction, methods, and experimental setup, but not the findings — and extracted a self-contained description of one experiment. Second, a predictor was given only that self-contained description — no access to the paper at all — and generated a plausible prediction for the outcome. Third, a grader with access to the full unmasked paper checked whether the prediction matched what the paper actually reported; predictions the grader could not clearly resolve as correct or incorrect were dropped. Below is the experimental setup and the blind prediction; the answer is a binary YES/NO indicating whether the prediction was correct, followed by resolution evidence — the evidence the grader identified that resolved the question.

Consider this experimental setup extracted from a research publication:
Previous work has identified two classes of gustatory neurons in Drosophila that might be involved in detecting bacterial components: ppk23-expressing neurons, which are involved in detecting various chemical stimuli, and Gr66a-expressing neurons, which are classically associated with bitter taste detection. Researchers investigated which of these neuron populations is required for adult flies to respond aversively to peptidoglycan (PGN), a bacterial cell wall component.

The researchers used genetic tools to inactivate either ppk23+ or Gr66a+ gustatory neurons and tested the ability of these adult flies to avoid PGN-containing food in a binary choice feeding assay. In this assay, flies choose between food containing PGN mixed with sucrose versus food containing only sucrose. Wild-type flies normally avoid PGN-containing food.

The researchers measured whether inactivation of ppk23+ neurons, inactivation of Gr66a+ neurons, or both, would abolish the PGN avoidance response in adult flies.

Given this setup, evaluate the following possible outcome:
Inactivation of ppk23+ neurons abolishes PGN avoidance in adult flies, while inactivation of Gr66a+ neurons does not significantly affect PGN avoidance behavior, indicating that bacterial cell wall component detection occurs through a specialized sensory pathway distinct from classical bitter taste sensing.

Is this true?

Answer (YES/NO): NO